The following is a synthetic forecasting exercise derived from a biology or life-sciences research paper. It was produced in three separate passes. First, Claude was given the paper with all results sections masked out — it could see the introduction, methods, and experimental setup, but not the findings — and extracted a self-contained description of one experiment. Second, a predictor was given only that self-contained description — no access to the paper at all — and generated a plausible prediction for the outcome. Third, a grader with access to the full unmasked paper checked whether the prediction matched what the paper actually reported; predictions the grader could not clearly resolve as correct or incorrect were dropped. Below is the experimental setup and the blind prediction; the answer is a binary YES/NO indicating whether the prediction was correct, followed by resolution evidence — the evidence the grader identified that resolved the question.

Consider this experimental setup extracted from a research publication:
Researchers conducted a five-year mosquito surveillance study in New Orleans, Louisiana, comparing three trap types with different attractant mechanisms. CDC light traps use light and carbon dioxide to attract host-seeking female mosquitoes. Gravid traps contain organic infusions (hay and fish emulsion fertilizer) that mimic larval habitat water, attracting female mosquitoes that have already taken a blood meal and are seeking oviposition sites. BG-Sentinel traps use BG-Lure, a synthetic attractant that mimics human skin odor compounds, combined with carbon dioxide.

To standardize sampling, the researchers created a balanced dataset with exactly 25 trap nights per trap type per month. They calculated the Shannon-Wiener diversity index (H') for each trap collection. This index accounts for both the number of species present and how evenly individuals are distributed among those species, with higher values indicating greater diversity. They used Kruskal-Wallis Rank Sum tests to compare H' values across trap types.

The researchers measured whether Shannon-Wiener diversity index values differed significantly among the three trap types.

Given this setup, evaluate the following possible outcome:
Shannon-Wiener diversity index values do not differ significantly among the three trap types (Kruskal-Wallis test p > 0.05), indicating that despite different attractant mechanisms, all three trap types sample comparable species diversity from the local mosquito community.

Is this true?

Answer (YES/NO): NO